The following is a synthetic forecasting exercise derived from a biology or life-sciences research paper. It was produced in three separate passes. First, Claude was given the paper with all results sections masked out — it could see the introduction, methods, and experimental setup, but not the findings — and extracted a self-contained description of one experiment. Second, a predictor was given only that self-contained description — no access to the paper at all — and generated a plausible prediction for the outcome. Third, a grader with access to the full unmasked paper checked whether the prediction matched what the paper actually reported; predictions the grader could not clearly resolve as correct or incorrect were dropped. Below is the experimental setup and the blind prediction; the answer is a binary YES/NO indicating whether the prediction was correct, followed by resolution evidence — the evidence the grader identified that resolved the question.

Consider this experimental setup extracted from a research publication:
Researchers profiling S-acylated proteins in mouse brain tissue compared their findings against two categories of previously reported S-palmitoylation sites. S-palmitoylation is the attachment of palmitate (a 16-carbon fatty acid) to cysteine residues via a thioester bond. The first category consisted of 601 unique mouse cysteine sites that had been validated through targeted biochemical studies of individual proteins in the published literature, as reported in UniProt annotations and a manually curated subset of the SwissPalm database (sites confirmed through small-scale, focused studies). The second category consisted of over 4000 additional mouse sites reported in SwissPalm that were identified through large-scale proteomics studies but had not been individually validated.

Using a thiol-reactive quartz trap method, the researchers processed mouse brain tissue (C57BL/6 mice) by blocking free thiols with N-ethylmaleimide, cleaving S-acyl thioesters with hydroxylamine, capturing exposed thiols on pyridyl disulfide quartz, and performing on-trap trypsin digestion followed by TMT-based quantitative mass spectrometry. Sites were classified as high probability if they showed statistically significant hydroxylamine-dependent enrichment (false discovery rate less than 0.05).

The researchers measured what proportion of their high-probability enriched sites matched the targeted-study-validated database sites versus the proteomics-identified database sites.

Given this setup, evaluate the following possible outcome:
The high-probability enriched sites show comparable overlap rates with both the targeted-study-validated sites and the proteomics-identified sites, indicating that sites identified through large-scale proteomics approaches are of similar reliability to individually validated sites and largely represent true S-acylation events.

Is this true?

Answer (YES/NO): NO